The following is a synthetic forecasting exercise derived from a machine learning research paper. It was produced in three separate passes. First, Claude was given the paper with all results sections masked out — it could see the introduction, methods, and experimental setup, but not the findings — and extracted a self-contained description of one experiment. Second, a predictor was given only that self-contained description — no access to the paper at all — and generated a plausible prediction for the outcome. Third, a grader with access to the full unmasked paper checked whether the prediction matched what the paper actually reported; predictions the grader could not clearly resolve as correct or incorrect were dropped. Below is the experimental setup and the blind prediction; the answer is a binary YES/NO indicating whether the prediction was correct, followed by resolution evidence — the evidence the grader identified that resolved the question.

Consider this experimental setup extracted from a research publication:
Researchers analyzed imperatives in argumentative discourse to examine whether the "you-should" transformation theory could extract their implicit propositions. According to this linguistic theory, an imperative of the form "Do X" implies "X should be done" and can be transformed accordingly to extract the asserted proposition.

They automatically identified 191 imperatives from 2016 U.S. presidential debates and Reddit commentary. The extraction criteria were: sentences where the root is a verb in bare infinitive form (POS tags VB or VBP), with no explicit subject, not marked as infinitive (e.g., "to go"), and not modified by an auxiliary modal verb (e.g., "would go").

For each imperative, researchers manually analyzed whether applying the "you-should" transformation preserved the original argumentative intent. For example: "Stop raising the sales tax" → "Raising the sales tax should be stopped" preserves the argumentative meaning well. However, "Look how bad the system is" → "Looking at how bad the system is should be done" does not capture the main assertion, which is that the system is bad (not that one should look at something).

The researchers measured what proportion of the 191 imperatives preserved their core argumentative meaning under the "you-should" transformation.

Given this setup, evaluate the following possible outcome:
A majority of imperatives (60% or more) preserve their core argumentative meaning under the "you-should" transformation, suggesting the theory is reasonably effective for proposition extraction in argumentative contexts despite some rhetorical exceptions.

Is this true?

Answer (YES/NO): YES